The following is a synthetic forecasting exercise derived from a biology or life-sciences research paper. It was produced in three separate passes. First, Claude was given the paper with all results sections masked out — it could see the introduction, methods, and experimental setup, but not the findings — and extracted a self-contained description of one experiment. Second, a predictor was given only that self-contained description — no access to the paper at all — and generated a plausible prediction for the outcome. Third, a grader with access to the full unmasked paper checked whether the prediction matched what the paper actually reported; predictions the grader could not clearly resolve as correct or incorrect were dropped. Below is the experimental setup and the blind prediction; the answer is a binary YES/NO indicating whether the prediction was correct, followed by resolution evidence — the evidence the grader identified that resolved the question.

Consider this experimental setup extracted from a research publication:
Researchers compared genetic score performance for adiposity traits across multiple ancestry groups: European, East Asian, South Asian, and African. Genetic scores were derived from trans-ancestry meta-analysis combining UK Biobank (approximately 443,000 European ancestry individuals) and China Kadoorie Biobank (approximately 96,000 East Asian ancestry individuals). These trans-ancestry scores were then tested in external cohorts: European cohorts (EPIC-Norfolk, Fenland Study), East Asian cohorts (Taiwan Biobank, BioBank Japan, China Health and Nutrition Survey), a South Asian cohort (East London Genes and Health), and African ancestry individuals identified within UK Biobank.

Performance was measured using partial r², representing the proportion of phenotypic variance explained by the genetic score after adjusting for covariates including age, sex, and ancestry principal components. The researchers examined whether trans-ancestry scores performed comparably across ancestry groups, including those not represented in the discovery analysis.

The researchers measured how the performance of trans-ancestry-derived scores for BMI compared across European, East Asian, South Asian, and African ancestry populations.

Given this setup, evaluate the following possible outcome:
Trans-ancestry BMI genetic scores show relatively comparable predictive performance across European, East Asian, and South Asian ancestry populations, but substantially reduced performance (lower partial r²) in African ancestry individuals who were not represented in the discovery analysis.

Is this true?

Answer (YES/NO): NO